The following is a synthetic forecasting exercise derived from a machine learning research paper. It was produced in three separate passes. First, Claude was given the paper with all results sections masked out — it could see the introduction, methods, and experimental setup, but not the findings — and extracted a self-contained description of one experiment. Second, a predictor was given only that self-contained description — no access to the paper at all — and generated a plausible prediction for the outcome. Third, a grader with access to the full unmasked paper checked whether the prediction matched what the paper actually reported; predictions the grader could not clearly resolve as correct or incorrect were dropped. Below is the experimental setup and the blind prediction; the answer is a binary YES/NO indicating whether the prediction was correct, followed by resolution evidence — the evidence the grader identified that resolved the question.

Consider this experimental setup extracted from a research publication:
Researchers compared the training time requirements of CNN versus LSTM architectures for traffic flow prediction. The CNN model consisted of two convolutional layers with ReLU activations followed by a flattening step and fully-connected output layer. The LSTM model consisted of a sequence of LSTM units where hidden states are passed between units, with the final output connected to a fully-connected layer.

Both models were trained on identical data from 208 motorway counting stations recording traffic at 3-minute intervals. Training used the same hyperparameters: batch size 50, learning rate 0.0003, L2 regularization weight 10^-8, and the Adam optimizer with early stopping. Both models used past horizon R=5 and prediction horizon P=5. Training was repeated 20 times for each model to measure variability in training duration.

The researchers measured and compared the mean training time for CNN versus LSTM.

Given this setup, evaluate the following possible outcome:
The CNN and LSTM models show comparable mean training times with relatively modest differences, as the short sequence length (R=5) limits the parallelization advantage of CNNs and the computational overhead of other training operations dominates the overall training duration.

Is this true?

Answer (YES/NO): YES